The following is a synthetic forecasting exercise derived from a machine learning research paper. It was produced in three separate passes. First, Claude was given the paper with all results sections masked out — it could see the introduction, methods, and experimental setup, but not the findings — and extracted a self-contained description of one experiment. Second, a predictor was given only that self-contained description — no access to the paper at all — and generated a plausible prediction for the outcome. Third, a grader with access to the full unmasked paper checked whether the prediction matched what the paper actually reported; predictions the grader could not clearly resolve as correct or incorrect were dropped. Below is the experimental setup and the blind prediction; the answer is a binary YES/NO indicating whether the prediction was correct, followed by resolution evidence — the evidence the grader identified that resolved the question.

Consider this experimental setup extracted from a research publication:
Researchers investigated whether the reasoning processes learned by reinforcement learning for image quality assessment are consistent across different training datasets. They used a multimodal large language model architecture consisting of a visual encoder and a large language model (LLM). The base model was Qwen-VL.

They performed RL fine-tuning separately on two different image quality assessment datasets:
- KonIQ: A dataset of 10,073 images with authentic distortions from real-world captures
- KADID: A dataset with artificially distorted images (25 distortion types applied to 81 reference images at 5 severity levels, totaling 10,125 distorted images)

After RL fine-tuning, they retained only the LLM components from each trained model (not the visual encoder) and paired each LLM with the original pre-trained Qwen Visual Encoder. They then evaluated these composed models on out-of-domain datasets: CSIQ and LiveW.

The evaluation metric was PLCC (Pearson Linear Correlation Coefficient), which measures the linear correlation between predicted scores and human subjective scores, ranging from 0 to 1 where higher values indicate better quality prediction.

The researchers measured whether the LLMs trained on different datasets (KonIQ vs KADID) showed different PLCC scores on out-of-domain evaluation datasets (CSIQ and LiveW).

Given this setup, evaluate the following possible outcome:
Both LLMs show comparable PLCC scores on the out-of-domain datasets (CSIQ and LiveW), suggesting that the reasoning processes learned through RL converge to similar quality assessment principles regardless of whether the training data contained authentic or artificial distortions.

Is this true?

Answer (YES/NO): YES